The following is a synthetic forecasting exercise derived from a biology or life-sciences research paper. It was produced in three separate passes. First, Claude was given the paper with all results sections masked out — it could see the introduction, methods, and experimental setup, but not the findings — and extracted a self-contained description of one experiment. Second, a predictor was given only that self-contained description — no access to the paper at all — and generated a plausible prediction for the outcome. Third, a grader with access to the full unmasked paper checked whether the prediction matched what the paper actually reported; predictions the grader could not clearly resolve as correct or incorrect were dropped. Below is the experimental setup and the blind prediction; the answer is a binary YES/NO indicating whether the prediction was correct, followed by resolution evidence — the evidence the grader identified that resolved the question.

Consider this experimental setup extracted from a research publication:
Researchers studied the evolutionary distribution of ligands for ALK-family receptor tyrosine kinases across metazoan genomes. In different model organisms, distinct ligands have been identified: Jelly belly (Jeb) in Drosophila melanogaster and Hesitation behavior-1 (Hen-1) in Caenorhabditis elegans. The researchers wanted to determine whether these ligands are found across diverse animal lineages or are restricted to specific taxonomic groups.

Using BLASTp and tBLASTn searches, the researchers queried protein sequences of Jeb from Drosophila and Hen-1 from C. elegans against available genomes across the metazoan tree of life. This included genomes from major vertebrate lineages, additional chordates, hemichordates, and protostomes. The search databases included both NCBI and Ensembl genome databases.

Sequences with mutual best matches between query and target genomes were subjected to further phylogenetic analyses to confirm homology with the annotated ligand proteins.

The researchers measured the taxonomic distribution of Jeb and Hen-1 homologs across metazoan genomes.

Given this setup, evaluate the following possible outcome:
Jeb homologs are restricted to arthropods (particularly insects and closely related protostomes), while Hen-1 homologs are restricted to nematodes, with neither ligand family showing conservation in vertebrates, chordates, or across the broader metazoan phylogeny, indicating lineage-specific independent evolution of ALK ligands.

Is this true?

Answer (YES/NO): NO